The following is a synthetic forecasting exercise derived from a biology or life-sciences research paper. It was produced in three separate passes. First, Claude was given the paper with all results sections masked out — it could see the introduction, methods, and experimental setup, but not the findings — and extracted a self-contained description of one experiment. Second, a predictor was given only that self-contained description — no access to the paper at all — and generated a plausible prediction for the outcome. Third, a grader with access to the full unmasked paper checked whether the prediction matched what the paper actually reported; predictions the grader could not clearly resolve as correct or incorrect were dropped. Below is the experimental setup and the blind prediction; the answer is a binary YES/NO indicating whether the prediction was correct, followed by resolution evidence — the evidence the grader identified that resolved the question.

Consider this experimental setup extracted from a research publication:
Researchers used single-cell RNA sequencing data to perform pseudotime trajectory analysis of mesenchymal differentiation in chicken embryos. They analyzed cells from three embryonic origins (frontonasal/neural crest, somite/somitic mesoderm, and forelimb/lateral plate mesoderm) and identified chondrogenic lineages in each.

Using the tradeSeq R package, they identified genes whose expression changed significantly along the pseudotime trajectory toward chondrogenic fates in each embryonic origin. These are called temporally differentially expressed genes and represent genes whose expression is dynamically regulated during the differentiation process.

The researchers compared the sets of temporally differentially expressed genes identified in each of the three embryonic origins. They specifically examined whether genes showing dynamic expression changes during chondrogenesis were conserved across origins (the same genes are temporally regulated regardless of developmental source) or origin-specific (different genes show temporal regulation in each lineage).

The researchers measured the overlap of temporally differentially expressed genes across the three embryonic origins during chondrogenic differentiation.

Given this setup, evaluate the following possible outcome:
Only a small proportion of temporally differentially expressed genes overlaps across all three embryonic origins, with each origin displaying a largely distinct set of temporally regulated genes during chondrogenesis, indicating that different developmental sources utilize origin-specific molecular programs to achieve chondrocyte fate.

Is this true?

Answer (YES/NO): YES